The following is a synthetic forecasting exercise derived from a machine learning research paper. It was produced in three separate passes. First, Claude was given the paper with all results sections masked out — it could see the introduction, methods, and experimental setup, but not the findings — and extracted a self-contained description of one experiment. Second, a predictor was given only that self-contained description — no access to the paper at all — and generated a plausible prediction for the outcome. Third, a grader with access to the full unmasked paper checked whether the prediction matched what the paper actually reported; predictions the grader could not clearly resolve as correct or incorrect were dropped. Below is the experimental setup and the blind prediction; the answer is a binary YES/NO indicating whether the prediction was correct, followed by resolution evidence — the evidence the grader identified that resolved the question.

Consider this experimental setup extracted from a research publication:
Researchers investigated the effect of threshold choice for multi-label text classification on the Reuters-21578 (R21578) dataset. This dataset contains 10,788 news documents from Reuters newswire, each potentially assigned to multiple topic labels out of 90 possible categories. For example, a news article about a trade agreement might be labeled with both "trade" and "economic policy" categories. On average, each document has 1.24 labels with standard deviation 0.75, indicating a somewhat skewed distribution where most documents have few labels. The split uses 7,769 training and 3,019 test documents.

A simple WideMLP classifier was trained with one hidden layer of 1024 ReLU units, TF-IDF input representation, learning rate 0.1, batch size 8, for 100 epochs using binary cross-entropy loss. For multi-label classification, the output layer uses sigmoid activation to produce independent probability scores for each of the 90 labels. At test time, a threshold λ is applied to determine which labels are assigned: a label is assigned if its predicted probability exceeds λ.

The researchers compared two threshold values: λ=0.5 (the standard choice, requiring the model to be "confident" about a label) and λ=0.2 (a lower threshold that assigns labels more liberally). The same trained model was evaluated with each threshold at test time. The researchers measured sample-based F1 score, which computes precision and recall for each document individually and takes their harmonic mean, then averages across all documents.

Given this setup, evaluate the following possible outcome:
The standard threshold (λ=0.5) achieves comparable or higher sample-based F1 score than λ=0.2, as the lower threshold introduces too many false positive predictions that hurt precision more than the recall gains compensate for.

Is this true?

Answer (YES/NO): NO